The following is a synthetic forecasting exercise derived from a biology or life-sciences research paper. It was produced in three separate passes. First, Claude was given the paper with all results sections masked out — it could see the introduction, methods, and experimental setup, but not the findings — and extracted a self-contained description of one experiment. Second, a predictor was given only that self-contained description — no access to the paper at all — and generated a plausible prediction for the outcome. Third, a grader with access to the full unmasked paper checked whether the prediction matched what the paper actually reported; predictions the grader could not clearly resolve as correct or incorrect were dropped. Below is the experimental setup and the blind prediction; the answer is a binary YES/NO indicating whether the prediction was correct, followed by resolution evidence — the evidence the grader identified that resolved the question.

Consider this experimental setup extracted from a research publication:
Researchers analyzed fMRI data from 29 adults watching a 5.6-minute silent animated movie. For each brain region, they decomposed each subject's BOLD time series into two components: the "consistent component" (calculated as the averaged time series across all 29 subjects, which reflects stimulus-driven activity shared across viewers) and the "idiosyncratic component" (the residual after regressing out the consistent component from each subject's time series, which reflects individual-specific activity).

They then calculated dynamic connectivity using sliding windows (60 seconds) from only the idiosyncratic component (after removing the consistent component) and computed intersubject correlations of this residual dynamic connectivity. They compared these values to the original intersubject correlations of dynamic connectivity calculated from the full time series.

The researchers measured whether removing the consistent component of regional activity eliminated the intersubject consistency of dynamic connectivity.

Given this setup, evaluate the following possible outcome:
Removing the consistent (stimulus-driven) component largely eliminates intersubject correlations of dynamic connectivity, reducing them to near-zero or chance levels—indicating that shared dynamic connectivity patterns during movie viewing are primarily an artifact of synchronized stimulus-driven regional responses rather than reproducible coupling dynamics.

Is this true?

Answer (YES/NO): NO